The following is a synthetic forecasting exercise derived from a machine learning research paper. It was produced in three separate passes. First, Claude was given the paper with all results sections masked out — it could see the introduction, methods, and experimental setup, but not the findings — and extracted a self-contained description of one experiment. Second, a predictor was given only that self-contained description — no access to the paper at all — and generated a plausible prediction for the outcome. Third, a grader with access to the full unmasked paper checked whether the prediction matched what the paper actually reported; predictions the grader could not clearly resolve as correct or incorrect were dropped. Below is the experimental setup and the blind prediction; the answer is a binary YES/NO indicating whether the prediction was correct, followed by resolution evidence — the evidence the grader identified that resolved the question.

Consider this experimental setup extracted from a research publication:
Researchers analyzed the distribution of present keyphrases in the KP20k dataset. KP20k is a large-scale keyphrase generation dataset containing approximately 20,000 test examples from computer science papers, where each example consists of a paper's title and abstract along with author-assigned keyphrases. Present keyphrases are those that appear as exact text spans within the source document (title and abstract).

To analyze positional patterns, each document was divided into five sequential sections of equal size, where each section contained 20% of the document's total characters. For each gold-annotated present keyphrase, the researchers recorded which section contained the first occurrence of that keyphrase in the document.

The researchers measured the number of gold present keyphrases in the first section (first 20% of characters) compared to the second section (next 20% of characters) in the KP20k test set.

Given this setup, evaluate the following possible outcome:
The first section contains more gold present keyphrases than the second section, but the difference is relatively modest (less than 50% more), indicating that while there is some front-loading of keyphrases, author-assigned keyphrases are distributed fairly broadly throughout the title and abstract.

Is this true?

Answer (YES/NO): NO